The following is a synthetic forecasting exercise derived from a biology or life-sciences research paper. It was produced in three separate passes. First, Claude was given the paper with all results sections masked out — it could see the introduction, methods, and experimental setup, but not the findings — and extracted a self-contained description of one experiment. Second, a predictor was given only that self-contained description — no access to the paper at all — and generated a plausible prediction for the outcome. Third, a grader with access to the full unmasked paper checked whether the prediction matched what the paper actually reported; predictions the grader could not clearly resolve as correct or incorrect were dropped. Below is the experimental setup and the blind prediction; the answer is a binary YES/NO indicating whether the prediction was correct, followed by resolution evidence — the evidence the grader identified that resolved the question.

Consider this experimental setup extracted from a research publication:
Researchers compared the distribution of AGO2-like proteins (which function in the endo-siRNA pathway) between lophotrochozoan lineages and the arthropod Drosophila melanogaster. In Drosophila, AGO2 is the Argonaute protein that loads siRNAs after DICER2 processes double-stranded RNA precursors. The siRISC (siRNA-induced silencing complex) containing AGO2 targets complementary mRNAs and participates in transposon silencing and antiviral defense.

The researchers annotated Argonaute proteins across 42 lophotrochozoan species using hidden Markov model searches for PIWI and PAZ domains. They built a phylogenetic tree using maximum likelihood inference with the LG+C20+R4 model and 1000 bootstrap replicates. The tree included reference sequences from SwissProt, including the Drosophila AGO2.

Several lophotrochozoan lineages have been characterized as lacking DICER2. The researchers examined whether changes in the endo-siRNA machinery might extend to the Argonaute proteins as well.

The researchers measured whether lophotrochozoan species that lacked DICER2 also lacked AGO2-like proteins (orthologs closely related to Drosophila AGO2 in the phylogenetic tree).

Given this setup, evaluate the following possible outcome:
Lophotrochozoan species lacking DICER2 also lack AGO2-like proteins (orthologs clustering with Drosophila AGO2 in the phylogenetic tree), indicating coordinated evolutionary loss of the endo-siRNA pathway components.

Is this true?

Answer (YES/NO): NO